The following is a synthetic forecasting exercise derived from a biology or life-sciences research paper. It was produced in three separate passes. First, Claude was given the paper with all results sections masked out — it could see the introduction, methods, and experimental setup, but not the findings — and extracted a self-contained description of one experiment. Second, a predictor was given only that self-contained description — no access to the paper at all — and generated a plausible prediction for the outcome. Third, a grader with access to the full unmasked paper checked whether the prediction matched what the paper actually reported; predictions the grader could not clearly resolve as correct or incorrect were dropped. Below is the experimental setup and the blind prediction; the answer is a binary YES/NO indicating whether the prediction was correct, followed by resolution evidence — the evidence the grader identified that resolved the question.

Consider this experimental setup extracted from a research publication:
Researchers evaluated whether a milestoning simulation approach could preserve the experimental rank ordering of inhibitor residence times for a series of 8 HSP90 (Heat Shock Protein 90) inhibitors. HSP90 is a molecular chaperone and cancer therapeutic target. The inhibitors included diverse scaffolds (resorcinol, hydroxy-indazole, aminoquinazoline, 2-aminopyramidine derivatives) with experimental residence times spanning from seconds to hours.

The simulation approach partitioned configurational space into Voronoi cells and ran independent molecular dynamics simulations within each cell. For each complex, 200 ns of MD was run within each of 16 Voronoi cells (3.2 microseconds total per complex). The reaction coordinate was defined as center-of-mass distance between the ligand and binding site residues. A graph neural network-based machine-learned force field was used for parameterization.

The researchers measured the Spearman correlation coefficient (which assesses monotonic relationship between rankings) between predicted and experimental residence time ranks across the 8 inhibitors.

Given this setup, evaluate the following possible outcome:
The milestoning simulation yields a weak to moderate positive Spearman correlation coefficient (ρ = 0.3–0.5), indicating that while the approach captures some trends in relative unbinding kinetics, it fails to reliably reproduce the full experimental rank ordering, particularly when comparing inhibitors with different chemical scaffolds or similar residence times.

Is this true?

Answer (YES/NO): NO